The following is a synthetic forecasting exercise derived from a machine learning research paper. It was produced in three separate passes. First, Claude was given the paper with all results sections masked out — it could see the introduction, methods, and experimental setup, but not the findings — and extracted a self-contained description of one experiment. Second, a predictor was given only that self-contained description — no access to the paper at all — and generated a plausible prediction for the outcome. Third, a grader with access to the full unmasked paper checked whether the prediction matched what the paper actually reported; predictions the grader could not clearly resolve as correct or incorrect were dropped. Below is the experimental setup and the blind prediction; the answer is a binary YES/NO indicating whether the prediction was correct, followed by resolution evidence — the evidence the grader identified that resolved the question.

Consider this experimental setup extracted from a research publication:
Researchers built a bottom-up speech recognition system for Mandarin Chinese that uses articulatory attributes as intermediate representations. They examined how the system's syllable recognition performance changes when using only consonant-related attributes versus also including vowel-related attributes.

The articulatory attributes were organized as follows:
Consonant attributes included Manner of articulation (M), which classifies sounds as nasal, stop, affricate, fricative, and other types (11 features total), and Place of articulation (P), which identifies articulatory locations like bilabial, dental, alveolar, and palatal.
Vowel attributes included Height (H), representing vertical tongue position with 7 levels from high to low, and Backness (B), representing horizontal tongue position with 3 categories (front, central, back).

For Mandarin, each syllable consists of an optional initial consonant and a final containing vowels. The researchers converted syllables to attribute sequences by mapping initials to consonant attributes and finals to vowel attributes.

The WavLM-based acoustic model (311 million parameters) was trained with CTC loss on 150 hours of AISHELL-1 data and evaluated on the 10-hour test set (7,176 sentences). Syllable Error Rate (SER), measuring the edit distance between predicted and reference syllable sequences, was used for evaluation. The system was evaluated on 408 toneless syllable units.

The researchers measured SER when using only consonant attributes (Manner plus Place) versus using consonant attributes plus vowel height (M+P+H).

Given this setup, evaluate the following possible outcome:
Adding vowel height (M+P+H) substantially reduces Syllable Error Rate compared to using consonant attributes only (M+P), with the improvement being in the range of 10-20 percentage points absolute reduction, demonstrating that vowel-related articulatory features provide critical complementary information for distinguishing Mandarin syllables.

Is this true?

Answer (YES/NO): NO